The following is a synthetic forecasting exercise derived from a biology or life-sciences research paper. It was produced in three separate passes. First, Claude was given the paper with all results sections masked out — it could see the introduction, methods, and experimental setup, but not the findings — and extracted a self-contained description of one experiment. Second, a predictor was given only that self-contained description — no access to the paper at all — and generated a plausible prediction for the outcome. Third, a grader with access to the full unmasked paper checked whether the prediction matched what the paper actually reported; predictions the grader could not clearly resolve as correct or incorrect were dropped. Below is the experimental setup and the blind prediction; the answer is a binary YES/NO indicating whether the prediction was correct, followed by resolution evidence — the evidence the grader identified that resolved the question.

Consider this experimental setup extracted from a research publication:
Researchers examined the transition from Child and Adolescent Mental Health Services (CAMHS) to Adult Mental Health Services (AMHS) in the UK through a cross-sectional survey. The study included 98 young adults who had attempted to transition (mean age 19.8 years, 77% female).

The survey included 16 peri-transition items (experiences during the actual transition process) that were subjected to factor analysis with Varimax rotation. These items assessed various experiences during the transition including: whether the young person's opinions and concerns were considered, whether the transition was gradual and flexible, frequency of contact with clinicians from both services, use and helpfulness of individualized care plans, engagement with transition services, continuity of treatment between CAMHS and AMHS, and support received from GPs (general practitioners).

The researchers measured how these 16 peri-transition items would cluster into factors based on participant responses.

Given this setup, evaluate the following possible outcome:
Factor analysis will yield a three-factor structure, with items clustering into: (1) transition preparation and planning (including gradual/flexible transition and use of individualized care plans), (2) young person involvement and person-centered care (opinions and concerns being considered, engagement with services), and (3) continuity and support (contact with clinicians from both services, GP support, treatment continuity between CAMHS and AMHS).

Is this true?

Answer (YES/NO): NO